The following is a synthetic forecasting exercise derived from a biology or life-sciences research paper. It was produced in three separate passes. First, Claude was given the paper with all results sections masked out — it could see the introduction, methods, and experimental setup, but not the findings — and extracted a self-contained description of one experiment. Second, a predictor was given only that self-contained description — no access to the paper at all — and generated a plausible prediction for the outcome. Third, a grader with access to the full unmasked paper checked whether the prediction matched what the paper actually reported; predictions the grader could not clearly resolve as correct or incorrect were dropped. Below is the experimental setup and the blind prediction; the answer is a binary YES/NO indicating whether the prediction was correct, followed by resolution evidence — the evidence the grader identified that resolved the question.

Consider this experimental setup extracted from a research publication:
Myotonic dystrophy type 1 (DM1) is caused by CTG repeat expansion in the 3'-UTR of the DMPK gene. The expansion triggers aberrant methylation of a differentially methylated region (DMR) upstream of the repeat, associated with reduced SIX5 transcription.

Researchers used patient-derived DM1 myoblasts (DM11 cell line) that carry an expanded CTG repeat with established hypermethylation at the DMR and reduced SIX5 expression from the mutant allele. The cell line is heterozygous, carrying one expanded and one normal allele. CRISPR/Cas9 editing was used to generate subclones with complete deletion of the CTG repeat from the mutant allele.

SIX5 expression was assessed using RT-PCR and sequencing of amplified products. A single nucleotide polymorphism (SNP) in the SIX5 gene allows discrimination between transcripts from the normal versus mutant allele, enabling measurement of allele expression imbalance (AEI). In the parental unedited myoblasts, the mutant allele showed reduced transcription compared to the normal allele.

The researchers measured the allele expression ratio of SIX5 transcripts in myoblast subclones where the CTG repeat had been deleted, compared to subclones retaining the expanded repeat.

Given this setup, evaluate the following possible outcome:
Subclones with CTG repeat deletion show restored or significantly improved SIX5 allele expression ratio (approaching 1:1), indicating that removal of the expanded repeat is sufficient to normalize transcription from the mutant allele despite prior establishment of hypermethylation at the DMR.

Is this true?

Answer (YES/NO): NO